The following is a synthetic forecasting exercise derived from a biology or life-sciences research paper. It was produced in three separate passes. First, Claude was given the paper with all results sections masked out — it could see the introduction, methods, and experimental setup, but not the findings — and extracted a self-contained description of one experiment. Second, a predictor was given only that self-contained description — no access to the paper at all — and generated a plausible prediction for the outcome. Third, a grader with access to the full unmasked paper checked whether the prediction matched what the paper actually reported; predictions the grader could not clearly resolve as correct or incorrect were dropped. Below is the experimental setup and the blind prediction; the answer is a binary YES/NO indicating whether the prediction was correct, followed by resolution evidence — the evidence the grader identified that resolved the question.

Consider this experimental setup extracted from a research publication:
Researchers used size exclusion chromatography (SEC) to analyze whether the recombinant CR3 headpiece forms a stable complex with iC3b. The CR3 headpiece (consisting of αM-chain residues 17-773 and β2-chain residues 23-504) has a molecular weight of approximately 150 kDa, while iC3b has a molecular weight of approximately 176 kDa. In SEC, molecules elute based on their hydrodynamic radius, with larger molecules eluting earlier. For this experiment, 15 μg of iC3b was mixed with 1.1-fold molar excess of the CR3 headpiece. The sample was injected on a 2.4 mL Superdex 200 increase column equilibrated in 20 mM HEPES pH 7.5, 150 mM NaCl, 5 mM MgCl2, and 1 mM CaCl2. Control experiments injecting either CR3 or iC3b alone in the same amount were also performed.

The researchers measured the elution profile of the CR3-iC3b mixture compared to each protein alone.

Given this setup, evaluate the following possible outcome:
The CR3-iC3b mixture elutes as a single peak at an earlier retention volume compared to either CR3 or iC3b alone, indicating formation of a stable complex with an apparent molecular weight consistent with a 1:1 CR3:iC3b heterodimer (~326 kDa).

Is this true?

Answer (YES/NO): YES